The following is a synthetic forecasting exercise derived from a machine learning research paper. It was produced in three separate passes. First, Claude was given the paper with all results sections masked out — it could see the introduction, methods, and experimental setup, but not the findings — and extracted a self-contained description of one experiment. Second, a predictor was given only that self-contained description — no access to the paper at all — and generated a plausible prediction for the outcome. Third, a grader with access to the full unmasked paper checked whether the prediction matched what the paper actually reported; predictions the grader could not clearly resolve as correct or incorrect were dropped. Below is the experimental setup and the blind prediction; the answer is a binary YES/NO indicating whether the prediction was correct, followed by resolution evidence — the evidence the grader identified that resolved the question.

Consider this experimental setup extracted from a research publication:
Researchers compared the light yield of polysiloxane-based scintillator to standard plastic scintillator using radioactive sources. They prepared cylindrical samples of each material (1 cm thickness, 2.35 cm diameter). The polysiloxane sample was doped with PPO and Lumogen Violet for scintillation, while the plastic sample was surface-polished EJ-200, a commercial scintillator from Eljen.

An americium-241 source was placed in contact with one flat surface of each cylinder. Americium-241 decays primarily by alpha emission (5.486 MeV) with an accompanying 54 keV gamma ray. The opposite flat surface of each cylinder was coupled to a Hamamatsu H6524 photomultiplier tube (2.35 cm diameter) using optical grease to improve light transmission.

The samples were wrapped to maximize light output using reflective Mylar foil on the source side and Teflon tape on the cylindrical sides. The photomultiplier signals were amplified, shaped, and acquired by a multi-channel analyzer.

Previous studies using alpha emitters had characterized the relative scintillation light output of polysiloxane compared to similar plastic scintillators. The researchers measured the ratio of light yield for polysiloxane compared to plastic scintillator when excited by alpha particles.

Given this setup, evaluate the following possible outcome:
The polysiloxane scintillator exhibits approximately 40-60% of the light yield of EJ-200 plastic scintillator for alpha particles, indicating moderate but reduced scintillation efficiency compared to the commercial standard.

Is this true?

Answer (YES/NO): YES